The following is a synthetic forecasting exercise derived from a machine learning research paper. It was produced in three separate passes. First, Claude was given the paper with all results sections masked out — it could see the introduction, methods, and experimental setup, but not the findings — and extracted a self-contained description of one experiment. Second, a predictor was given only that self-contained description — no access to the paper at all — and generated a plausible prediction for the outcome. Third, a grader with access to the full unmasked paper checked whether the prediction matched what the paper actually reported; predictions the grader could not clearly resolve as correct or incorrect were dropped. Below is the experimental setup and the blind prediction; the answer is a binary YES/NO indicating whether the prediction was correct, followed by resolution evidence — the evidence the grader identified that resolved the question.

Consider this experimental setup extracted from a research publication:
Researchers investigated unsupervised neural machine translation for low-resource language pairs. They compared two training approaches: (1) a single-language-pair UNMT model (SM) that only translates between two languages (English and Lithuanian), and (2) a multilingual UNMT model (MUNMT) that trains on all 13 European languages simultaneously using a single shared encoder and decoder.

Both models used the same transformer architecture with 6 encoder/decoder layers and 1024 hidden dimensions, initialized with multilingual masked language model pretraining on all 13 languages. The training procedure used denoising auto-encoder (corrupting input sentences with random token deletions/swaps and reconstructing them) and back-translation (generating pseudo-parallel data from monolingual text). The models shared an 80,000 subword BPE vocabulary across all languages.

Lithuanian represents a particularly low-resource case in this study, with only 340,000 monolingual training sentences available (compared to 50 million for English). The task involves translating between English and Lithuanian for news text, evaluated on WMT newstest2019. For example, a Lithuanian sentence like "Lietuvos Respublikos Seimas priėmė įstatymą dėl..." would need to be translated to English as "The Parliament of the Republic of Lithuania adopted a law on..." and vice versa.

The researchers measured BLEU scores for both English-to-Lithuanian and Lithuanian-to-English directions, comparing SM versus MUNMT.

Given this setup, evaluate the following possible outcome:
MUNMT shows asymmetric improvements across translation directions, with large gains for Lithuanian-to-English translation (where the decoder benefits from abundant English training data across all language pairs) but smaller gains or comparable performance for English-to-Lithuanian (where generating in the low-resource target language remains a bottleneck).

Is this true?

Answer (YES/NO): NO